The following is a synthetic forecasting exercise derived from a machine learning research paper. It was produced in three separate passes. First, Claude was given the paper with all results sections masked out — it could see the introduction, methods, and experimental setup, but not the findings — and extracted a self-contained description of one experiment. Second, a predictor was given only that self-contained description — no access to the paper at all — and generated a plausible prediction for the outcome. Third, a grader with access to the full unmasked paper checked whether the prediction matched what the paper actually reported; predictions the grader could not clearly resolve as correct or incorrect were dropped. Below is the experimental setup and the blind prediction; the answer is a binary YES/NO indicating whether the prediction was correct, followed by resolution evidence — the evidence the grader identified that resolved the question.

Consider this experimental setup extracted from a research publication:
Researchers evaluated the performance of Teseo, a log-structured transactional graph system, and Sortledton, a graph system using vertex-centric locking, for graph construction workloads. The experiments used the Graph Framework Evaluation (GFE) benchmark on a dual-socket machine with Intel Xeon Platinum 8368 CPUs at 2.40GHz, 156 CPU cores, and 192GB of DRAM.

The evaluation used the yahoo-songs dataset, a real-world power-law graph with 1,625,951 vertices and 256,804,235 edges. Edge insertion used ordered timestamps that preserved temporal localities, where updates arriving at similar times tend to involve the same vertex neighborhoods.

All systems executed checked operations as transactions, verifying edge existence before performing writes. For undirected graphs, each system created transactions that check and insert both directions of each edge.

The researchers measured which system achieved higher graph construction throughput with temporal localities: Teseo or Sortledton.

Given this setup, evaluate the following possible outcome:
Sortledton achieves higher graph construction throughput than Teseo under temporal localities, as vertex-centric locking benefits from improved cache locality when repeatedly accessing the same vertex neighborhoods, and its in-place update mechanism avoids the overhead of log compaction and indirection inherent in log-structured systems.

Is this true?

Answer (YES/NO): YES